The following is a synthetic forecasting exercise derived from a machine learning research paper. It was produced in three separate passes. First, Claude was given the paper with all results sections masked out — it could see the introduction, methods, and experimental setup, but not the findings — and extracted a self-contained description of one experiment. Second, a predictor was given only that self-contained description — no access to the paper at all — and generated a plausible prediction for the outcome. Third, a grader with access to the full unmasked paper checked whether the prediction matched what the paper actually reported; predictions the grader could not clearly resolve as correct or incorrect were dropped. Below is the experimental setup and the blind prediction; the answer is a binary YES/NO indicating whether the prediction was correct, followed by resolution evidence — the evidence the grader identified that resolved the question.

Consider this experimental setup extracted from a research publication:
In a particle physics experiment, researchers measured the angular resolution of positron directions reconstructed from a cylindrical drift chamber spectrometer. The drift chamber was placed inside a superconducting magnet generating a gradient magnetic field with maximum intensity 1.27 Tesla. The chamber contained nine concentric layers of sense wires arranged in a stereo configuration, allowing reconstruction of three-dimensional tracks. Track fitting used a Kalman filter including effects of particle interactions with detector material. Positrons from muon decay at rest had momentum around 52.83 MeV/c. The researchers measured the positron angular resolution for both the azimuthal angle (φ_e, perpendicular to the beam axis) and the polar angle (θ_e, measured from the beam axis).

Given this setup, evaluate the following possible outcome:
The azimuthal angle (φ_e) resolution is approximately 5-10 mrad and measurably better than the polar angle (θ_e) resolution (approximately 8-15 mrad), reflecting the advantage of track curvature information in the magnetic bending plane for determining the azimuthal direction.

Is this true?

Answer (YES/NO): NO